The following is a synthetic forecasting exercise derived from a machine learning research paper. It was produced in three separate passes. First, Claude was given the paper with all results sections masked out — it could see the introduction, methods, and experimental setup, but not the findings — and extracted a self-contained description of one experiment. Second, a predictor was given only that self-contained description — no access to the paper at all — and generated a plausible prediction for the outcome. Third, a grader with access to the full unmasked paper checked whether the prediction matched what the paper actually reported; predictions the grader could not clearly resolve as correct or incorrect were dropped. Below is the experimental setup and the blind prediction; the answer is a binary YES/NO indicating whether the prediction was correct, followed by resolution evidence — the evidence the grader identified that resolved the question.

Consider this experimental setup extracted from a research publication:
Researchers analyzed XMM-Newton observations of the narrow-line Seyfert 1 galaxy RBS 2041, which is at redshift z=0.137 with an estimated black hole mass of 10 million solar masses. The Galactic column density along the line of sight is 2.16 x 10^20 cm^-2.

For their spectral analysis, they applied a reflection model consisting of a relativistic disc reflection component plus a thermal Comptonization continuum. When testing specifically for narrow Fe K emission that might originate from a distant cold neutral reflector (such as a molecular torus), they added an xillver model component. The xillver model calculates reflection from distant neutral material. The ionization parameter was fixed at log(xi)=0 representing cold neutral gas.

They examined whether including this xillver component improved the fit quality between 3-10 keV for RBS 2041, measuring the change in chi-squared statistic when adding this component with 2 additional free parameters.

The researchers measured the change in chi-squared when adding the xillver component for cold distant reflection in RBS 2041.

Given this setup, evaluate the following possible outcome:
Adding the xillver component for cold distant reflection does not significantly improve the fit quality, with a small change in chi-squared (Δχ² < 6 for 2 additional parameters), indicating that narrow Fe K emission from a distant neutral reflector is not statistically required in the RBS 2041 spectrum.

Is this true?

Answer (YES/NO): YES